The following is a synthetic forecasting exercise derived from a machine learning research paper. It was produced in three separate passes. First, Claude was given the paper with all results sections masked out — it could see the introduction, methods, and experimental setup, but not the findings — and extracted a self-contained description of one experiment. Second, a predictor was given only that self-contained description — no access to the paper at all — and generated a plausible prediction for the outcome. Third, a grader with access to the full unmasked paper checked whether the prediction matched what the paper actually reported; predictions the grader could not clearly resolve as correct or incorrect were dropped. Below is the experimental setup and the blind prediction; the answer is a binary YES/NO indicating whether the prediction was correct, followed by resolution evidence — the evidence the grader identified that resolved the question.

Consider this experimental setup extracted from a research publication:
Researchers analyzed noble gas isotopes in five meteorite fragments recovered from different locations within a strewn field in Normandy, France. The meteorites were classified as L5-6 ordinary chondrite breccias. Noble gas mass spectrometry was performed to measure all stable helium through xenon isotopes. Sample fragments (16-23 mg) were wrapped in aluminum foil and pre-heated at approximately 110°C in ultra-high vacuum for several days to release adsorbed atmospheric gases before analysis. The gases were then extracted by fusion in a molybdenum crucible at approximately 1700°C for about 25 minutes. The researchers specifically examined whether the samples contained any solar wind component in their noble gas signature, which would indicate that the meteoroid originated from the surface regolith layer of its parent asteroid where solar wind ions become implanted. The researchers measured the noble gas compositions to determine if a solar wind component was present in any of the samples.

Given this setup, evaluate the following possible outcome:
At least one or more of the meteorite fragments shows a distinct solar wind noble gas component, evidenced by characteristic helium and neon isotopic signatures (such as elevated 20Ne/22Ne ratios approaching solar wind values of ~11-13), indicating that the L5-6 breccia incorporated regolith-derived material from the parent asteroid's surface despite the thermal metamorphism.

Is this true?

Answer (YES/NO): NO